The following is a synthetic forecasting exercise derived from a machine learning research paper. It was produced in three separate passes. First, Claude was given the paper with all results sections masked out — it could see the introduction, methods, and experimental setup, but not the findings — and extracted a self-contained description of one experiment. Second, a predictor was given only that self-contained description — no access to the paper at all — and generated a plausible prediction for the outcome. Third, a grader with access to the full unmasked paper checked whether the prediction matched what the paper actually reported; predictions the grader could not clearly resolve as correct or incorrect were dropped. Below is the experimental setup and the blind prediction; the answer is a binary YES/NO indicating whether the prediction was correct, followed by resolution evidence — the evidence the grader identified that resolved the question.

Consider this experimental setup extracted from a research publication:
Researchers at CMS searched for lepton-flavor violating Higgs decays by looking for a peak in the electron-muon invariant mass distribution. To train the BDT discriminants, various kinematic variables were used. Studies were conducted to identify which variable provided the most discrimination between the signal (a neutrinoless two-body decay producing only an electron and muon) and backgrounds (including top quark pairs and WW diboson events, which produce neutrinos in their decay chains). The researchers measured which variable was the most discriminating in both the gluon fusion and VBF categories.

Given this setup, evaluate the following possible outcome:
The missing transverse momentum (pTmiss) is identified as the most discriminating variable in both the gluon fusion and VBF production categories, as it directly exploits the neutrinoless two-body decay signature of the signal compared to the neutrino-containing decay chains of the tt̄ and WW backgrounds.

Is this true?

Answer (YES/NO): YES